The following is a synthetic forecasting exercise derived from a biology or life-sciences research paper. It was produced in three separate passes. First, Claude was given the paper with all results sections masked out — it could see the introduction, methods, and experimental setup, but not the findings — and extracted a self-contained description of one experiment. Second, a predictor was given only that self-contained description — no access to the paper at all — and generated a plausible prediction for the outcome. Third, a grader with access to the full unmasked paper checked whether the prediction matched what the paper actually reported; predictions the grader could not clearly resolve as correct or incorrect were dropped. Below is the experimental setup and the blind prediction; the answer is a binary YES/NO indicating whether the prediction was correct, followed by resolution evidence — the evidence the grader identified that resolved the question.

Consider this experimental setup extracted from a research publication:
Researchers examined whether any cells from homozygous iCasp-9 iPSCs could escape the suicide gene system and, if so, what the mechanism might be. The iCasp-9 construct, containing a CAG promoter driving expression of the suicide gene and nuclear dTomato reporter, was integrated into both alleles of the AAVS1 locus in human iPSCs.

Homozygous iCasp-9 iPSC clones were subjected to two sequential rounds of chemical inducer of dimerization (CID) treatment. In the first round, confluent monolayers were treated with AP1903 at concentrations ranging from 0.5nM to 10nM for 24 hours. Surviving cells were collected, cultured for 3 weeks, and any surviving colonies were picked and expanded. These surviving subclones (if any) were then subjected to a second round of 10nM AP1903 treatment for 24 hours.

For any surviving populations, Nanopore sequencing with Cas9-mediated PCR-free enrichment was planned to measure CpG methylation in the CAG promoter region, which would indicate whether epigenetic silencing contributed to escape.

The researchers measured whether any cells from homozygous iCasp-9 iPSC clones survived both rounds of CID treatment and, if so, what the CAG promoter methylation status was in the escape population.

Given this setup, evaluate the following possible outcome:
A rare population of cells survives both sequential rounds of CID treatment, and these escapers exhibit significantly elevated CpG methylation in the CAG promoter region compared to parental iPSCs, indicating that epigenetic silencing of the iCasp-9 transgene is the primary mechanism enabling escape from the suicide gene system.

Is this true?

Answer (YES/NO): NO